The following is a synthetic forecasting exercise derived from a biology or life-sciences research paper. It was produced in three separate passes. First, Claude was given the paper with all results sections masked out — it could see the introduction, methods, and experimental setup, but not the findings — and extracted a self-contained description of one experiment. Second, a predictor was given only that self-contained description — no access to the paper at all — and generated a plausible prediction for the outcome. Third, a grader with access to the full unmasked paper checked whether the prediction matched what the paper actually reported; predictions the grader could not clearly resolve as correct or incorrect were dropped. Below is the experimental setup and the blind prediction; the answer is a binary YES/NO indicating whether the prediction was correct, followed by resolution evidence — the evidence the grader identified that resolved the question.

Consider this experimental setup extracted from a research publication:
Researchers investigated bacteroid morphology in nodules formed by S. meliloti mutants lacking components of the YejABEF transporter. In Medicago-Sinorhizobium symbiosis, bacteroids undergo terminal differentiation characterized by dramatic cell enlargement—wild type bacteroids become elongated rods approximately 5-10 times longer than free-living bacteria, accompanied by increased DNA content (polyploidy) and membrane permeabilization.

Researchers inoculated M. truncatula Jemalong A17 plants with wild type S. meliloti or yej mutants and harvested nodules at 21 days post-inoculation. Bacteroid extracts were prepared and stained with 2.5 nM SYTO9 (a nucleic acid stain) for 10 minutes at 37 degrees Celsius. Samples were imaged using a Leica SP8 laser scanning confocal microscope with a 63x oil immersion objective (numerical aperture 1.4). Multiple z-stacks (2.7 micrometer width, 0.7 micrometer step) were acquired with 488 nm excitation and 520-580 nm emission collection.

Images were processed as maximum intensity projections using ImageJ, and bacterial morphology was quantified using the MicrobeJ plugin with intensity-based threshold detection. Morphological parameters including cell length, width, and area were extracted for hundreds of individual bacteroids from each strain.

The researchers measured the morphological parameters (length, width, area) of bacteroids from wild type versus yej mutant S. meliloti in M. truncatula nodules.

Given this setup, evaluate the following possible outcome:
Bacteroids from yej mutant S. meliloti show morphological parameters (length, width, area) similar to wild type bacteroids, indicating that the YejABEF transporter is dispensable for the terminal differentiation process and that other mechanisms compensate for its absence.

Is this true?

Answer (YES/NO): NO